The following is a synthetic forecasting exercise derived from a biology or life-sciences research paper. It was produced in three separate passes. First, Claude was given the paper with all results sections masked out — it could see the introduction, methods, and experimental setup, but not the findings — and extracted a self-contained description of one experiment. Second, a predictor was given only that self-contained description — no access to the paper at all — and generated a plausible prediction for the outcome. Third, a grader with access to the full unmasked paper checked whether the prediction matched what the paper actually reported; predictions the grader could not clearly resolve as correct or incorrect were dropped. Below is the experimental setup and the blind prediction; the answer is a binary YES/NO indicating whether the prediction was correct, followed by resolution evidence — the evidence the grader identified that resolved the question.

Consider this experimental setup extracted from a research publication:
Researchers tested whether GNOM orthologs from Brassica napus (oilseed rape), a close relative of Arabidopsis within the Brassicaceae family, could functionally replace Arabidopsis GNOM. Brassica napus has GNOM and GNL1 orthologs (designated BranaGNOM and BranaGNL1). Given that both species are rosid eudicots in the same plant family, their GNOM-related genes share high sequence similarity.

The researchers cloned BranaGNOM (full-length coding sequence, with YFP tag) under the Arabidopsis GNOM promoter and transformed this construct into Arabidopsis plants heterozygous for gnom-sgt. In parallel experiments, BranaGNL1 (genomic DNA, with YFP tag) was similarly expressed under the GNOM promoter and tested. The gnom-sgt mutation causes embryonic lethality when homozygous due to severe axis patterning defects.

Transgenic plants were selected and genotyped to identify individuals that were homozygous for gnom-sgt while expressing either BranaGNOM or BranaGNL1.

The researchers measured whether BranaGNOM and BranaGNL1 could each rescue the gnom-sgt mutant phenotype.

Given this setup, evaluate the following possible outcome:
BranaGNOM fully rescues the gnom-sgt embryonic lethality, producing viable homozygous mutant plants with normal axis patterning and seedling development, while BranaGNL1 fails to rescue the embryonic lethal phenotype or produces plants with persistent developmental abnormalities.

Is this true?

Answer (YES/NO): YES